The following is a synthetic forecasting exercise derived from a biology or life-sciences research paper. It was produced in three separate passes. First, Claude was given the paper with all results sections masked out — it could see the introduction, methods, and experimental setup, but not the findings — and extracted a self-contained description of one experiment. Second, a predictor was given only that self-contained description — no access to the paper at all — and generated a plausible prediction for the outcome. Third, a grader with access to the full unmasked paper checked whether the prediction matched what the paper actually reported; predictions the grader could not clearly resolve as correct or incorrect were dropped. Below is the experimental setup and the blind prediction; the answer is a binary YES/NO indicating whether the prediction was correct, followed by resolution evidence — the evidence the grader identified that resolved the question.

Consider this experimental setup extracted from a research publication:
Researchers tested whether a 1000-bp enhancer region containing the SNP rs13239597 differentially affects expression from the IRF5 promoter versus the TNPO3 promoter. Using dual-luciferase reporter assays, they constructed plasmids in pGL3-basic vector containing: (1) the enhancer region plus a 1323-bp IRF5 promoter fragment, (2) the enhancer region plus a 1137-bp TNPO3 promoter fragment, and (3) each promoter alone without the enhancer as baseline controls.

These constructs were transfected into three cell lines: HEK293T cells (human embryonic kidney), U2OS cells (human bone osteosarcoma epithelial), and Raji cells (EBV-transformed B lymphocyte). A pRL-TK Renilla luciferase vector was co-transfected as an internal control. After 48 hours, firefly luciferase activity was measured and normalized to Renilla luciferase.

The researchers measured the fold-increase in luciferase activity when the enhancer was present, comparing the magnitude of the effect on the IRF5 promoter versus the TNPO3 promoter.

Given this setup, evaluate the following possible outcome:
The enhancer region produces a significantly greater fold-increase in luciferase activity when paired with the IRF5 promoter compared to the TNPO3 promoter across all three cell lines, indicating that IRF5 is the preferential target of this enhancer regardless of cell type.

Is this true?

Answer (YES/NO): NO